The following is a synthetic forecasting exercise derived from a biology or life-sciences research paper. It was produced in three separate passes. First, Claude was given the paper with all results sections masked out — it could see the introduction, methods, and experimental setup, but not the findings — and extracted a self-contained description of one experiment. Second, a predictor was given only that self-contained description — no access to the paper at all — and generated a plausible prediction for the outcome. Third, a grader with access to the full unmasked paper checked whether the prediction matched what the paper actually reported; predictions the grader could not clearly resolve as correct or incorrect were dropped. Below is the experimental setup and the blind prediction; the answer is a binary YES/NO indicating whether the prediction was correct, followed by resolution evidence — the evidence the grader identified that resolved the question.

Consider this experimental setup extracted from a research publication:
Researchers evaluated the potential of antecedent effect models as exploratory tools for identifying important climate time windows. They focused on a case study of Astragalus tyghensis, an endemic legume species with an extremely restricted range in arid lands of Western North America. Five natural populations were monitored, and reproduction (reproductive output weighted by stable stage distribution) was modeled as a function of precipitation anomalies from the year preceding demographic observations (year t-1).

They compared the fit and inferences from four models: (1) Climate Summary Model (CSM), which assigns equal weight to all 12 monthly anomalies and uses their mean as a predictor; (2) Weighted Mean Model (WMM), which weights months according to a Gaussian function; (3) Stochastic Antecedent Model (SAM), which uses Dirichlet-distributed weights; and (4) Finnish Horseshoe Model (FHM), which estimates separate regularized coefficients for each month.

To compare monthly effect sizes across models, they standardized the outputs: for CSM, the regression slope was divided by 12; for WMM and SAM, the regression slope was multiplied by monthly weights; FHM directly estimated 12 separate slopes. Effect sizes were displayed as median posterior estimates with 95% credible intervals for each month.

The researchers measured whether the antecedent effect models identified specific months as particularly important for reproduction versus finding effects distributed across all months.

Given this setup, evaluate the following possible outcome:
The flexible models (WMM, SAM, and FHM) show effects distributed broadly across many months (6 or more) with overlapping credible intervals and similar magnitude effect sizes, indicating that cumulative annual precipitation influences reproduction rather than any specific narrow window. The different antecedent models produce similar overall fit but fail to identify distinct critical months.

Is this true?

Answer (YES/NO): NO